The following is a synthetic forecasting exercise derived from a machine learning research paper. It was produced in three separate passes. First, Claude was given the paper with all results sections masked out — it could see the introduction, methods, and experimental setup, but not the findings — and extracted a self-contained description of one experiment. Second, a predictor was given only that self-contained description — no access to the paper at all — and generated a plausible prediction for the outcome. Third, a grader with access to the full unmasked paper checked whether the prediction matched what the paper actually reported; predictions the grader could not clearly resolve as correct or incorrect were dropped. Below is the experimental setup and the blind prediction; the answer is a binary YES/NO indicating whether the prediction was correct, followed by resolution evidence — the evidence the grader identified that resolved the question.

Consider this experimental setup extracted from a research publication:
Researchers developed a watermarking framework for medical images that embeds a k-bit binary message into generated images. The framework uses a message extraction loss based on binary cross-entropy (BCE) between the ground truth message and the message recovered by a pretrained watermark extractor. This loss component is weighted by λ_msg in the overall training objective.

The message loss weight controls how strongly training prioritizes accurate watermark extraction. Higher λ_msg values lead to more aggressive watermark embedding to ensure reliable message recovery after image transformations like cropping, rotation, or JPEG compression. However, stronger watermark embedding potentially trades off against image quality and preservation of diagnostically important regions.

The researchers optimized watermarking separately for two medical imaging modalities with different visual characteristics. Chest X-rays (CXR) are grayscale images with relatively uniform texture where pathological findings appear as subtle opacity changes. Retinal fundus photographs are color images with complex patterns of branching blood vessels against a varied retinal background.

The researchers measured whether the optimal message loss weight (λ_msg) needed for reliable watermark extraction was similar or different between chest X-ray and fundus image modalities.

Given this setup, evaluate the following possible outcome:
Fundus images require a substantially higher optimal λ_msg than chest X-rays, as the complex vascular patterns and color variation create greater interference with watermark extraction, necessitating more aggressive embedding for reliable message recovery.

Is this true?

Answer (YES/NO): NO